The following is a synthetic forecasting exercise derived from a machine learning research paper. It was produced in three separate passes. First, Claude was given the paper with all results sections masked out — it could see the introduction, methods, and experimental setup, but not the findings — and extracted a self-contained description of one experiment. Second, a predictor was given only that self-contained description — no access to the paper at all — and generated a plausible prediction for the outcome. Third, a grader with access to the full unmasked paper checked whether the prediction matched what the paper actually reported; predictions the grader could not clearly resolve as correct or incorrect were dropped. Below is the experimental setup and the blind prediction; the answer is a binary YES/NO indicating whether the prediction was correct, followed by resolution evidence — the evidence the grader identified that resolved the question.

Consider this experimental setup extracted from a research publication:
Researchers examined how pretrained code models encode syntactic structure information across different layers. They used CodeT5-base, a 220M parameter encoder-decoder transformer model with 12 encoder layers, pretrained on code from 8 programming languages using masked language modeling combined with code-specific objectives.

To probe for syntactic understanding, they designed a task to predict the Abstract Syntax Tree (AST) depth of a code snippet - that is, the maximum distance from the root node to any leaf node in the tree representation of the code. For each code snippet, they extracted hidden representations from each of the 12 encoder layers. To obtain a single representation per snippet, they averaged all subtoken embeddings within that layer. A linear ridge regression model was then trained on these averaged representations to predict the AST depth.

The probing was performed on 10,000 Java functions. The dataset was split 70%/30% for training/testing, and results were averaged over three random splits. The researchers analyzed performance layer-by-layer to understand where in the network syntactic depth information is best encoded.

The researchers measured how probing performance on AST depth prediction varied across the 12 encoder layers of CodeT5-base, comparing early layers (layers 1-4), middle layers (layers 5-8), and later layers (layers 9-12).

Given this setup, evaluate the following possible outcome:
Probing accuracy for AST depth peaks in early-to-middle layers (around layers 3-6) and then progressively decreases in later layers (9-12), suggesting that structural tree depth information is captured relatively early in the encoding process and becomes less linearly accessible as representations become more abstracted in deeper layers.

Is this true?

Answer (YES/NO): NO